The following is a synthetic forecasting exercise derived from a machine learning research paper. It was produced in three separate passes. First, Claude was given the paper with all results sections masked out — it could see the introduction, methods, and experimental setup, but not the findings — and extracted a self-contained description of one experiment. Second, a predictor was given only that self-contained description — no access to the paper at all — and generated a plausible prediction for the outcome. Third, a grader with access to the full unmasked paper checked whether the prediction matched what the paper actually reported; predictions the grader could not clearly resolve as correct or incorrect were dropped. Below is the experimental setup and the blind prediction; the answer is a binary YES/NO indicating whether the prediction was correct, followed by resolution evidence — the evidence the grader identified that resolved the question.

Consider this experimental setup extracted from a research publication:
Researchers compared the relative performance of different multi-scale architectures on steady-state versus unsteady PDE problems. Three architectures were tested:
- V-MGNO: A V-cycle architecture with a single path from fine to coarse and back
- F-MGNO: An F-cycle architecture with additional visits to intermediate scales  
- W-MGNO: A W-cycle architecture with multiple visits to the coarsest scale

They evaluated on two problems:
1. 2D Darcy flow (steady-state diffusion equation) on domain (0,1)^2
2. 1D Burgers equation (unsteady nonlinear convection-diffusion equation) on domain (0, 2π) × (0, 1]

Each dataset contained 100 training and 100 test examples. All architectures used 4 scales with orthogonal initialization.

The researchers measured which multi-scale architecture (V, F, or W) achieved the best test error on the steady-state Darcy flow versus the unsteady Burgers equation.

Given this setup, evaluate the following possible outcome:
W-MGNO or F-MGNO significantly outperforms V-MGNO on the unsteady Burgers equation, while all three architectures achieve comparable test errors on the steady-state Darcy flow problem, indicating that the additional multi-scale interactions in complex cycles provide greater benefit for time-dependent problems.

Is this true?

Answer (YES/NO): NO